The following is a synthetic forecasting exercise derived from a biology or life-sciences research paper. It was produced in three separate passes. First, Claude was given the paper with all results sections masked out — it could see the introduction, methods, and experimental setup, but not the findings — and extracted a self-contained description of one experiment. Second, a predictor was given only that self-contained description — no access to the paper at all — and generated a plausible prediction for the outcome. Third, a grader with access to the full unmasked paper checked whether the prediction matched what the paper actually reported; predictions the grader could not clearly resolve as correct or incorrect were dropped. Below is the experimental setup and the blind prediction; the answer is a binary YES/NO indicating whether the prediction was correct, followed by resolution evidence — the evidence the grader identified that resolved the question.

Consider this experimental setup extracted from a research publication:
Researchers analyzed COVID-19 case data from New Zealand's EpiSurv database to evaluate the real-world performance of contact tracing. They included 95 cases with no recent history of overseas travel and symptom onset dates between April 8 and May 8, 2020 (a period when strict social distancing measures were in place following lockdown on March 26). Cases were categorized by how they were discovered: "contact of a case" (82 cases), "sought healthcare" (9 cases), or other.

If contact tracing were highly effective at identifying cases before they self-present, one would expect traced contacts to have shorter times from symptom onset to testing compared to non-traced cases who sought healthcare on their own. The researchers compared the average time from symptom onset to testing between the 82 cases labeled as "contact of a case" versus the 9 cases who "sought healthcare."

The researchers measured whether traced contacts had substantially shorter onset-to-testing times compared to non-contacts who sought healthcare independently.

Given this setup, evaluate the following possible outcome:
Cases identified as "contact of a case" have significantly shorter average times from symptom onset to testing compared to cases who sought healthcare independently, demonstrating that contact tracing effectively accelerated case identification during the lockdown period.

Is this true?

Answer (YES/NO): NO